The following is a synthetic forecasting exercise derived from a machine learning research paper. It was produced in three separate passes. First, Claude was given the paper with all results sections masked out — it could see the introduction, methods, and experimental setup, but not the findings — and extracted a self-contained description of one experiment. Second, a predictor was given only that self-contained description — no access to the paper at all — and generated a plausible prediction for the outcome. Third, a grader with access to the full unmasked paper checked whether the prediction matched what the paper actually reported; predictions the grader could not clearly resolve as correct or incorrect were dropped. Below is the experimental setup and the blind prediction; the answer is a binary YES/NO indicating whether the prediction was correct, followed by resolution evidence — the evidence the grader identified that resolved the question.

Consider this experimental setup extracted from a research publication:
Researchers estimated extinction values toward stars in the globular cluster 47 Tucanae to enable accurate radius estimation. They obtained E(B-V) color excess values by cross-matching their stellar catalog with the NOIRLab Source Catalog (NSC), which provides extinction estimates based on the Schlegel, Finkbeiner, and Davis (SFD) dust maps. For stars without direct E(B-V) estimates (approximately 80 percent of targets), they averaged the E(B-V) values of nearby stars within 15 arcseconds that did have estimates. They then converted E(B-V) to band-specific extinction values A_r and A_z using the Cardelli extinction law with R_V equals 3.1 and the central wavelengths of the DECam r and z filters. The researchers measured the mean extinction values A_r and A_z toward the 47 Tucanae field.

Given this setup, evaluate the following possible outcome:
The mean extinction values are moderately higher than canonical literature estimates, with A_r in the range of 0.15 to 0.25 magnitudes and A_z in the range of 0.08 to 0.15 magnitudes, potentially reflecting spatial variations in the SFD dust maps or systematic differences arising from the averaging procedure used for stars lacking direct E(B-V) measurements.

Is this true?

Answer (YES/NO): NO